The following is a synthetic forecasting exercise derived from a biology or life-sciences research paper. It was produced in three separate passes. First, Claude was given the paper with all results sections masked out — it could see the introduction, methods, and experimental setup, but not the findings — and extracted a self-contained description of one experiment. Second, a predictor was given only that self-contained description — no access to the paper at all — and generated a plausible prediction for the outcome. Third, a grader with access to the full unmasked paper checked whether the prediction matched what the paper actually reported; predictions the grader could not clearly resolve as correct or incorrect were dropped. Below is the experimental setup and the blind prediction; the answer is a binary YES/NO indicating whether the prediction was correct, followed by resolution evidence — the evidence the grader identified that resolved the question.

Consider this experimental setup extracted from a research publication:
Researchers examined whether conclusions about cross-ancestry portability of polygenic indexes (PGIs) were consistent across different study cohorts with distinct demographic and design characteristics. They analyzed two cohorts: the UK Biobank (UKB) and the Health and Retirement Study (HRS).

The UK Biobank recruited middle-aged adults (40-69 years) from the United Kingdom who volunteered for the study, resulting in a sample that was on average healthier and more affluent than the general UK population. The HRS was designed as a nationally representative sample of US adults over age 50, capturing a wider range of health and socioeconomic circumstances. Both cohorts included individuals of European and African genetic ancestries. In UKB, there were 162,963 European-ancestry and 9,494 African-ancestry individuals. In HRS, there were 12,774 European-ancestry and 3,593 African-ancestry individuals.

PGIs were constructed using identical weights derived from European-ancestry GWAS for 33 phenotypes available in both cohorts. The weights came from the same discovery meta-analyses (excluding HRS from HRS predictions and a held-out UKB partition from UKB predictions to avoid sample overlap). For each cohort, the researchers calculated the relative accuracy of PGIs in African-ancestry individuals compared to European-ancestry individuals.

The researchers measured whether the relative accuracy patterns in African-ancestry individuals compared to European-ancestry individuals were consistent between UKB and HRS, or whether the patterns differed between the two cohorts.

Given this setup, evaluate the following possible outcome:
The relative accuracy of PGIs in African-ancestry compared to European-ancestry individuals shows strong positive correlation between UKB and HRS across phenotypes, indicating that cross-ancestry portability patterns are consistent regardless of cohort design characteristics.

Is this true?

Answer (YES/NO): NO